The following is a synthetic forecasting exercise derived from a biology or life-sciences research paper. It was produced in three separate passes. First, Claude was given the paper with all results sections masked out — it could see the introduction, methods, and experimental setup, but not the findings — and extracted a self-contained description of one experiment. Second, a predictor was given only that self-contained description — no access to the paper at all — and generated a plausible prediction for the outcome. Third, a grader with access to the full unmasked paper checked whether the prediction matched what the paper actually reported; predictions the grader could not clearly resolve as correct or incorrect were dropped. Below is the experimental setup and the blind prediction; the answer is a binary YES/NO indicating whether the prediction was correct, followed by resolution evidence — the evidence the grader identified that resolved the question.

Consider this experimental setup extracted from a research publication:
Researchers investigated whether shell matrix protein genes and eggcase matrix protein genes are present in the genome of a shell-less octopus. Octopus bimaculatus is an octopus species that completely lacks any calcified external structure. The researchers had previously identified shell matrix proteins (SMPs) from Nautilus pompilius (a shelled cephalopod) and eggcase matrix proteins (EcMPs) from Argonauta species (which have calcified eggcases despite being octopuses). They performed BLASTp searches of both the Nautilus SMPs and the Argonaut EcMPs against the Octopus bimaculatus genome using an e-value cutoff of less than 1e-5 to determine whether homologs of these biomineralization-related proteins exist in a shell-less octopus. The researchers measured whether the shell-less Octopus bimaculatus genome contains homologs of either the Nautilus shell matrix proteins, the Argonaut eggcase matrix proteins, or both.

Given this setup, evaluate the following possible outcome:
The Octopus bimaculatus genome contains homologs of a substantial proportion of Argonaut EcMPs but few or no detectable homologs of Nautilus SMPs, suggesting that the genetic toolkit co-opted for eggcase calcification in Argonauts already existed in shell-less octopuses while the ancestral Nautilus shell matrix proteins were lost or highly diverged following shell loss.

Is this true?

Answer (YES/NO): NO